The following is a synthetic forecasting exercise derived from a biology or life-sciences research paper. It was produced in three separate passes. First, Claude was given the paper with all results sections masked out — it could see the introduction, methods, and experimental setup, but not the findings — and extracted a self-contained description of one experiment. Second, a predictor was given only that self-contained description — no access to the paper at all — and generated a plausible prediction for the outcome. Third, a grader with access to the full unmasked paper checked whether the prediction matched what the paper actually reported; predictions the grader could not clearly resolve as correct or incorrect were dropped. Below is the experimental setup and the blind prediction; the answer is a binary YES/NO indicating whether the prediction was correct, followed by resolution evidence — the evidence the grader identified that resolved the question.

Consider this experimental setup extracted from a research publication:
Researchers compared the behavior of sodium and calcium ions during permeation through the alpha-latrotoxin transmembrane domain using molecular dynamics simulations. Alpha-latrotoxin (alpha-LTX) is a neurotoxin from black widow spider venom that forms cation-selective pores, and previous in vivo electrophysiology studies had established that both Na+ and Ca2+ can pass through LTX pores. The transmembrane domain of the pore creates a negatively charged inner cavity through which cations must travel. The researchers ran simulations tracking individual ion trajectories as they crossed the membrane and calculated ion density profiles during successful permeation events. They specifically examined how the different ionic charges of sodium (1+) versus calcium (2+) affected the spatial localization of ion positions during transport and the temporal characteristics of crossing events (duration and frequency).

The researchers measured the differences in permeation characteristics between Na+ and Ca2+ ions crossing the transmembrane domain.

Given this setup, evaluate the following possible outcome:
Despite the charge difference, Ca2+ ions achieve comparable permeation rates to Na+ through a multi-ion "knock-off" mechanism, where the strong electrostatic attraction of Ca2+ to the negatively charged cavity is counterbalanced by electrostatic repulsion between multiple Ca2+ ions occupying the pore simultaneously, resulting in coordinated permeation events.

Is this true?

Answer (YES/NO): NO